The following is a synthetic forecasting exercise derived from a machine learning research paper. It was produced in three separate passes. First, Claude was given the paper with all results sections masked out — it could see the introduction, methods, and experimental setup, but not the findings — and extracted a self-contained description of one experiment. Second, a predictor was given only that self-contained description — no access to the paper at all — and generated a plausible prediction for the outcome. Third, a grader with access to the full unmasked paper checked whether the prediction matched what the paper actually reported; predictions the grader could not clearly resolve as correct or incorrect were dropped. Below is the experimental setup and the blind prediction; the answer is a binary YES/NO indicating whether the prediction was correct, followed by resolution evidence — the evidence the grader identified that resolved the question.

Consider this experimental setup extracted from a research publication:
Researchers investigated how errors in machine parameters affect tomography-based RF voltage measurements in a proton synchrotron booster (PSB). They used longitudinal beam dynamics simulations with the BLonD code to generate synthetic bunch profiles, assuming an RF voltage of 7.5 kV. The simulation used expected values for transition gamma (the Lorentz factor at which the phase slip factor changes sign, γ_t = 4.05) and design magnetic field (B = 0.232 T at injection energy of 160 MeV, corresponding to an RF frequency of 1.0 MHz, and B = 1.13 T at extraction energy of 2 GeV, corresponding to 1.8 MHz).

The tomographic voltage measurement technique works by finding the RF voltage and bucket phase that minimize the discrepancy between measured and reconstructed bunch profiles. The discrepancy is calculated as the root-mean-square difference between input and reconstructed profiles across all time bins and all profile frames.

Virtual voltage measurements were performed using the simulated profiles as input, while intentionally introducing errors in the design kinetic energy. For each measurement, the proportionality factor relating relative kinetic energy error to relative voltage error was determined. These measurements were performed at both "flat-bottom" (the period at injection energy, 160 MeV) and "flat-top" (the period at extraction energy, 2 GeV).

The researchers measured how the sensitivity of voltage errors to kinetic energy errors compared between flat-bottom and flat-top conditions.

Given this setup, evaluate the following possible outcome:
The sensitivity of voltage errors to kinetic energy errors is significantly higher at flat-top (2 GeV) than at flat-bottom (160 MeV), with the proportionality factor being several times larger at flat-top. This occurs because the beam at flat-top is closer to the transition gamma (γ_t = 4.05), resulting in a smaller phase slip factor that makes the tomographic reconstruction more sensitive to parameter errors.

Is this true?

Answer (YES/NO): YES